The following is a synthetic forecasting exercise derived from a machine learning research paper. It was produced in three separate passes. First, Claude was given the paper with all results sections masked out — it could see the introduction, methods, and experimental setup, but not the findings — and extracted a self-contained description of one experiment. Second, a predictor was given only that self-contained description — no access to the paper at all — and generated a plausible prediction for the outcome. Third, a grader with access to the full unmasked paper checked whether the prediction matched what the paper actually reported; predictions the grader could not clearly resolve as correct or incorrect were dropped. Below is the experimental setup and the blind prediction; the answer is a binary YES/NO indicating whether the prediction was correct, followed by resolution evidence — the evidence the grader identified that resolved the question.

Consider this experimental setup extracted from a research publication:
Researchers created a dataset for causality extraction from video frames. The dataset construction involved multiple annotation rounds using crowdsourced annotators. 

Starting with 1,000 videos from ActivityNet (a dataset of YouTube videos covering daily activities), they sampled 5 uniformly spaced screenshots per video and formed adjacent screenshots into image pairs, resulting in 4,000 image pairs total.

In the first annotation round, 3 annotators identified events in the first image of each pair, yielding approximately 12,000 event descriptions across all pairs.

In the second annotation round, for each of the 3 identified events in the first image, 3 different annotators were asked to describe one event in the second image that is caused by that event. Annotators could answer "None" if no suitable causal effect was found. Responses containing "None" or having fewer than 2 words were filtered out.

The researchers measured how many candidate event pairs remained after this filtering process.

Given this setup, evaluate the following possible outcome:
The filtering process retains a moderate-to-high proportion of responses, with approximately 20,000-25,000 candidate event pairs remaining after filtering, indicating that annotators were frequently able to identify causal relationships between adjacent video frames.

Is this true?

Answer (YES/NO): YES